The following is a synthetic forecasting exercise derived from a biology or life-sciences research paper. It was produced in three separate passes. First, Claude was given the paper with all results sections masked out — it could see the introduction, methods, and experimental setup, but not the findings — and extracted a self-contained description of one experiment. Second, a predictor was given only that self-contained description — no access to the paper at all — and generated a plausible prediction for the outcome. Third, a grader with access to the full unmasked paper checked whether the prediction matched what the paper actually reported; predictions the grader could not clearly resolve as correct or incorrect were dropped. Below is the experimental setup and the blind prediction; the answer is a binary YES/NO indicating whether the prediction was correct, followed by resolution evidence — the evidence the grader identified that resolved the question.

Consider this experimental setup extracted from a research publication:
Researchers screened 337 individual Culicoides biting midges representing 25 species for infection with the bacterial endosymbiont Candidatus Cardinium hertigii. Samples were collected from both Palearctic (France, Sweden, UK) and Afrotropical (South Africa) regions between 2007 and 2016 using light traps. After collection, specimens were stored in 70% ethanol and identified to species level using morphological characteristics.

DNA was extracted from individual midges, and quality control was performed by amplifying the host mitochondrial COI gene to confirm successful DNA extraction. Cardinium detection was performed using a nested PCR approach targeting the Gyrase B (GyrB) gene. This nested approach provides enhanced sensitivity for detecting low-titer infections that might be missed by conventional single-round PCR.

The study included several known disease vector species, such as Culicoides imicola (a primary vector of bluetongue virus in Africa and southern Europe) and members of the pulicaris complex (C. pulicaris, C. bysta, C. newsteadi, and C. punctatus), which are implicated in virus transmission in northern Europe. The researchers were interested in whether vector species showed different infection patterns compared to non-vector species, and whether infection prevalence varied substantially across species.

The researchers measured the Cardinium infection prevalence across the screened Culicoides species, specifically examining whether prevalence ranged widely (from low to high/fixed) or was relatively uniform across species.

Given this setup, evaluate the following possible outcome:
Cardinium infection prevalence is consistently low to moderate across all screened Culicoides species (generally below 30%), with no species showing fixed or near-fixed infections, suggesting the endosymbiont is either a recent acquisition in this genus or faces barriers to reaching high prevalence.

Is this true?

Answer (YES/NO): NO